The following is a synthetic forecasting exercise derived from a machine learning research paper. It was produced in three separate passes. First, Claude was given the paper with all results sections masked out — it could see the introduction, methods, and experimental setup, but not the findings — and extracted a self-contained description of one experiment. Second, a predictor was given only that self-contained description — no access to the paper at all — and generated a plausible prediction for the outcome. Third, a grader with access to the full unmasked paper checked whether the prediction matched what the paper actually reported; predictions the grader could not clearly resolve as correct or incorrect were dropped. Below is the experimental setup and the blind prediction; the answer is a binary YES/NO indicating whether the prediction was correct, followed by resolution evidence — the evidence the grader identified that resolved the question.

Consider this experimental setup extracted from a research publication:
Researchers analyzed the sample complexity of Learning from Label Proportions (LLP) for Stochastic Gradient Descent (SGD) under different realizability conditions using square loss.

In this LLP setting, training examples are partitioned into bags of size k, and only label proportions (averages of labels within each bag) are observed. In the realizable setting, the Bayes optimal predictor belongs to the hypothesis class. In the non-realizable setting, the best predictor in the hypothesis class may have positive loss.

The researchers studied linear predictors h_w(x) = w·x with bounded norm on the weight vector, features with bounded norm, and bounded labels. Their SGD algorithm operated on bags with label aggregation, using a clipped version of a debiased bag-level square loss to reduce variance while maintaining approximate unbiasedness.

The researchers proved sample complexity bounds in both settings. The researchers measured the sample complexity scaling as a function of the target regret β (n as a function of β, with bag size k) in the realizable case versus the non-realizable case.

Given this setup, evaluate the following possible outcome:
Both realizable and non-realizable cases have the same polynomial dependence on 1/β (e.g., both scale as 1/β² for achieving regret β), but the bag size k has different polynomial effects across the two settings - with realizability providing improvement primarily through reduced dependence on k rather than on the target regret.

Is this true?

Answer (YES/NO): NO